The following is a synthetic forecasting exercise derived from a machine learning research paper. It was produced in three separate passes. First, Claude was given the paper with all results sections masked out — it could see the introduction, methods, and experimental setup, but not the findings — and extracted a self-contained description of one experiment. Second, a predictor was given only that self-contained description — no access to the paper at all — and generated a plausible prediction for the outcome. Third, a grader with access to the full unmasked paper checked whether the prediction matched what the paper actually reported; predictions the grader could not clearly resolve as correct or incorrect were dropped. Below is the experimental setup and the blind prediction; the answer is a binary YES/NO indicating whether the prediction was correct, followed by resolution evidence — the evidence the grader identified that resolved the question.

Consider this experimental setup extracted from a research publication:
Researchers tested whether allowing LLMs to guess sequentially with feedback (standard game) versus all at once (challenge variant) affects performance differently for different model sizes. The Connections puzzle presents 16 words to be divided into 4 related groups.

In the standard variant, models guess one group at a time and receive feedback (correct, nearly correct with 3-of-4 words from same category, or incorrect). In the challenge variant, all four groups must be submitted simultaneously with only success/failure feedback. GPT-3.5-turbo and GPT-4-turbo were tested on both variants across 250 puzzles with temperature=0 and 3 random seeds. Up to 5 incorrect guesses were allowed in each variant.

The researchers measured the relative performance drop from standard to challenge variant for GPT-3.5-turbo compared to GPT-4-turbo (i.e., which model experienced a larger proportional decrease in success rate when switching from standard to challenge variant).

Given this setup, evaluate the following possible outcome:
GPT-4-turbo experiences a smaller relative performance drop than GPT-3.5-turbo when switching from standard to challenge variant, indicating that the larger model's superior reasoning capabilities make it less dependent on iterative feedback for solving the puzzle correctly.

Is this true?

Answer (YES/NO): YES